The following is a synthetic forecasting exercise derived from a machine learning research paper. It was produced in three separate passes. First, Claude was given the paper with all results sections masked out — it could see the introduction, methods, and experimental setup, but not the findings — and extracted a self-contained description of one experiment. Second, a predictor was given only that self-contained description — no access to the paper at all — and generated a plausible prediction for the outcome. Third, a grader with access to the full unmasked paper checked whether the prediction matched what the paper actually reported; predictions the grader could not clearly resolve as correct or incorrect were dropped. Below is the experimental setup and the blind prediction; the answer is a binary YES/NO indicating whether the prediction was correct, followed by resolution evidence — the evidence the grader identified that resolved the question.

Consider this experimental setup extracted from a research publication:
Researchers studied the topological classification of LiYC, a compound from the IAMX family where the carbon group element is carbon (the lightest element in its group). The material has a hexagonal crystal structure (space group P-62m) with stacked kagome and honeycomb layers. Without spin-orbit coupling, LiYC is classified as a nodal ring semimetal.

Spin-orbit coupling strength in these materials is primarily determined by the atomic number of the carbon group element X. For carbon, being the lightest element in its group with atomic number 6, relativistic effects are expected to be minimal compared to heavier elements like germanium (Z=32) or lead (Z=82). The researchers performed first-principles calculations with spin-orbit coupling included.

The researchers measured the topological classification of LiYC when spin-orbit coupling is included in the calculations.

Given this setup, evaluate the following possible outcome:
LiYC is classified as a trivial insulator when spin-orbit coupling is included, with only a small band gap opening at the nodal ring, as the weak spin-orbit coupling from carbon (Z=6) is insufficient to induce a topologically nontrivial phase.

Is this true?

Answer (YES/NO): NO